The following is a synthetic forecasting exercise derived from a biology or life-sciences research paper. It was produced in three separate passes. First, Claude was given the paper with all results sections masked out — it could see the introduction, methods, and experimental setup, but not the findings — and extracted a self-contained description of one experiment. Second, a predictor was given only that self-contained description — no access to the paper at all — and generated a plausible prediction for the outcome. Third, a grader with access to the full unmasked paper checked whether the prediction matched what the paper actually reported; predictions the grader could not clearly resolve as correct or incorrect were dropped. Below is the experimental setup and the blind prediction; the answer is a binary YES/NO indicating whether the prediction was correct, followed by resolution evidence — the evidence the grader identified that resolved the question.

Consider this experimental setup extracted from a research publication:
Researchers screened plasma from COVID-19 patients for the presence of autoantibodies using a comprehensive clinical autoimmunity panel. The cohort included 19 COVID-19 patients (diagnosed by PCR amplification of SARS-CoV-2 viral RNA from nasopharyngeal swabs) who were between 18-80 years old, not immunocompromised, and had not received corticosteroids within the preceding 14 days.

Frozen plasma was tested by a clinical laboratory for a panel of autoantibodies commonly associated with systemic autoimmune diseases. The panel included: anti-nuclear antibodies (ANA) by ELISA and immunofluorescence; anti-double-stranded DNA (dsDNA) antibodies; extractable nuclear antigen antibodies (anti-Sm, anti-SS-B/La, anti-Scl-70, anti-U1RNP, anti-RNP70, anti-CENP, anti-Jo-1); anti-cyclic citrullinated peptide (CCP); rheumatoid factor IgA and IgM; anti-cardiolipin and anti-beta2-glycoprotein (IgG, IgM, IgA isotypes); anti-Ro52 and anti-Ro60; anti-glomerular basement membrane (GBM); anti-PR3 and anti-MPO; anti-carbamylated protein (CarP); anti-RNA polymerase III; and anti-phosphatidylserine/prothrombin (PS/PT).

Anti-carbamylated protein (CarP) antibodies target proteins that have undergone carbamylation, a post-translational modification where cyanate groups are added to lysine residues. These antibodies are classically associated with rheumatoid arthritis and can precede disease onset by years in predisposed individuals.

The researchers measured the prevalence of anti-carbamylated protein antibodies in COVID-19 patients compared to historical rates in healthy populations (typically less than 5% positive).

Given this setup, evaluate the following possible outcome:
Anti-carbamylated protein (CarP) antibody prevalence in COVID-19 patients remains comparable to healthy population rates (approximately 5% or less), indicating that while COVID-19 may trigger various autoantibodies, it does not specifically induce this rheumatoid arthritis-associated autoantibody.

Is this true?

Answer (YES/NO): NO